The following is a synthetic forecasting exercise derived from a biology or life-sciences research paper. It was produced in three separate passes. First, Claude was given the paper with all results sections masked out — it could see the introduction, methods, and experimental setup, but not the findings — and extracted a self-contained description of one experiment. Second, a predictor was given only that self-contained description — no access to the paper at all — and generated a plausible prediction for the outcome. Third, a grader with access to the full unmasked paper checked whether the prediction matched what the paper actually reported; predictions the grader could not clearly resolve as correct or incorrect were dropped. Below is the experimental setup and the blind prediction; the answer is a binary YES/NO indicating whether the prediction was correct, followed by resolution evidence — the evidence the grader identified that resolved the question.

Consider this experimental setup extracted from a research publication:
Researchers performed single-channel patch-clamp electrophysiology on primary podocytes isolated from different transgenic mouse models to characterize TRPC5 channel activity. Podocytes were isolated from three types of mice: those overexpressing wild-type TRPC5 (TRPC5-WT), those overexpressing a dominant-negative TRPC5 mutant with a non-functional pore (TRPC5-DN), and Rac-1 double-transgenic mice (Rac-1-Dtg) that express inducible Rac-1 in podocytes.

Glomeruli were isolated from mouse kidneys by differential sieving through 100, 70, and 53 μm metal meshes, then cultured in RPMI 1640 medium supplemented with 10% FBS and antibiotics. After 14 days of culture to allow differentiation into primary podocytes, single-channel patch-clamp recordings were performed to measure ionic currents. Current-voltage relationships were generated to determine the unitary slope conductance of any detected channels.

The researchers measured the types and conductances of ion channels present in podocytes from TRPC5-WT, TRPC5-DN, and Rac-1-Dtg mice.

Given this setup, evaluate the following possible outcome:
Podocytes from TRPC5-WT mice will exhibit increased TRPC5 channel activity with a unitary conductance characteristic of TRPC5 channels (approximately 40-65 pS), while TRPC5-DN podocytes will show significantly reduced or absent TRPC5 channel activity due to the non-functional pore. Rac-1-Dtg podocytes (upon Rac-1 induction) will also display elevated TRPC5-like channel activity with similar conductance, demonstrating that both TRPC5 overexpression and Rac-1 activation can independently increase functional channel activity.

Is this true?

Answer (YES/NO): NO